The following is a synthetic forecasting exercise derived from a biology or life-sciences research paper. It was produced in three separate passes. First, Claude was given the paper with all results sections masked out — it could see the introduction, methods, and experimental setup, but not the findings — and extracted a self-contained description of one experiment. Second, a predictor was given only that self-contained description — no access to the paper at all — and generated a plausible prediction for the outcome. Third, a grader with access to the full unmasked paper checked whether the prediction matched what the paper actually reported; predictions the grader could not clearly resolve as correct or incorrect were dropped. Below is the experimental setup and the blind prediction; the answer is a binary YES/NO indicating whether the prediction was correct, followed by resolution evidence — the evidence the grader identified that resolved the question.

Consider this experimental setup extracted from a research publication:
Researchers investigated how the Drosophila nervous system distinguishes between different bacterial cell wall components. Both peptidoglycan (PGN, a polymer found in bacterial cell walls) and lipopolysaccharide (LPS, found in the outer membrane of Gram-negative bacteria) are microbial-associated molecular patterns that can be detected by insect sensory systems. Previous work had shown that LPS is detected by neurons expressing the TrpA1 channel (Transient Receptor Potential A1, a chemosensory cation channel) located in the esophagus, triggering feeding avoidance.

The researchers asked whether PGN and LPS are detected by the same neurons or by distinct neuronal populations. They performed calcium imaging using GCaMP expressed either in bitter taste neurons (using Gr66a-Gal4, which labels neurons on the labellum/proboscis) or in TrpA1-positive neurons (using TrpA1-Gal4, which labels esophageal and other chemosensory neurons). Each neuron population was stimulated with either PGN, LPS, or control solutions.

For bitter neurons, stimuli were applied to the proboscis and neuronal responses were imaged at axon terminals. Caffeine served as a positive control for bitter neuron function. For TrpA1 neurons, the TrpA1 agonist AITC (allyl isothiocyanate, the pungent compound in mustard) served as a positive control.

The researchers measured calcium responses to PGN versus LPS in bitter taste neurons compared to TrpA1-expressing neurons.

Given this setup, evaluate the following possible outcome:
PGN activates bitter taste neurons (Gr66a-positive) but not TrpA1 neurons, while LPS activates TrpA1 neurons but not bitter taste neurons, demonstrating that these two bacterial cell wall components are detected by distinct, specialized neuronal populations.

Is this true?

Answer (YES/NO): NO